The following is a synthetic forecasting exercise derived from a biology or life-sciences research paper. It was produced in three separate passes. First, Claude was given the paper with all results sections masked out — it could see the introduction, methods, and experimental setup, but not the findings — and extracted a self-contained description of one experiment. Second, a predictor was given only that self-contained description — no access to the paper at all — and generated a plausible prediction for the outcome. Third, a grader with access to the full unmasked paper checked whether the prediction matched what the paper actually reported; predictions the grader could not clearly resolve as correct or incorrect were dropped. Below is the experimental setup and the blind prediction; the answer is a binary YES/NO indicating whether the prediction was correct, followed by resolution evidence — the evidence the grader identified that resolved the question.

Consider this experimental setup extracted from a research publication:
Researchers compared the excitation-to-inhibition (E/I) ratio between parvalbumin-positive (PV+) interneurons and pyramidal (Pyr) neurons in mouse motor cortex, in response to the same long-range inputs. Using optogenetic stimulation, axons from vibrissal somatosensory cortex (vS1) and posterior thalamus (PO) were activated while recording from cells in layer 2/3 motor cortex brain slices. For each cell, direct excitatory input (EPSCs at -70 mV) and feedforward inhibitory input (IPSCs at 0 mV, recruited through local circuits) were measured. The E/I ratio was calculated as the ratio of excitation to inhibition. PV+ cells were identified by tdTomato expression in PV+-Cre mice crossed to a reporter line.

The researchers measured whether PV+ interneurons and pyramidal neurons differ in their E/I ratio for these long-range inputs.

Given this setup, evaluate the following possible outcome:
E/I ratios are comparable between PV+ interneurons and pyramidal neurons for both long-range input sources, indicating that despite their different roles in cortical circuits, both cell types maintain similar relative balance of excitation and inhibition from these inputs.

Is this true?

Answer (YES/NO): NO